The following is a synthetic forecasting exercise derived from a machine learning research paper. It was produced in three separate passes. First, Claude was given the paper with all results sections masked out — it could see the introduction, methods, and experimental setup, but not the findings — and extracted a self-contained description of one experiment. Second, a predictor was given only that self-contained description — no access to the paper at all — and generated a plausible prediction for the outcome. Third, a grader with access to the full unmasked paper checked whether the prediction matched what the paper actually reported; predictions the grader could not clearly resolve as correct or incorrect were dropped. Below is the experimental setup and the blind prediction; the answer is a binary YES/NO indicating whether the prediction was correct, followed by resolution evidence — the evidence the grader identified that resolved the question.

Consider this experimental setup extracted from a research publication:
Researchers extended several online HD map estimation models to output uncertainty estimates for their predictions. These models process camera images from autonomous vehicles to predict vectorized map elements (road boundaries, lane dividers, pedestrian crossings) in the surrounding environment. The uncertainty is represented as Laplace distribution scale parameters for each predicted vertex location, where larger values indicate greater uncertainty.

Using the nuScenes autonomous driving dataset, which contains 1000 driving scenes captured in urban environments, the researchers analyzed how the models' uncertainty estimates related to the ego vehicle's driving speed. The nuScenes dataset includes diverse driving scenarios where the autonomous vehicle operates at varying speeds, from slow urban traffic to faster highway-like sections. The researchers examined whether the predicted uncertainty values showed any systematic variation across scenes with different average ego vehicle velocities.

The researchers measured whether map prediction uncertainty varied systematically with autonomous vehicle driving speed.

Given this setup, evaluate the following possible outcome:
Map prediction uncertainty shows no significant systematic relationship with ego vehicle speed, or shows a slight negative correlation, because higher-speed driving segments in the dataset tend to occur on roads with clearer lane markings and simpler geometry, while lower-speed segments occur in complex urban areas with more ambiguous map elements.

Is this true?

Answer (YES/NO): YES